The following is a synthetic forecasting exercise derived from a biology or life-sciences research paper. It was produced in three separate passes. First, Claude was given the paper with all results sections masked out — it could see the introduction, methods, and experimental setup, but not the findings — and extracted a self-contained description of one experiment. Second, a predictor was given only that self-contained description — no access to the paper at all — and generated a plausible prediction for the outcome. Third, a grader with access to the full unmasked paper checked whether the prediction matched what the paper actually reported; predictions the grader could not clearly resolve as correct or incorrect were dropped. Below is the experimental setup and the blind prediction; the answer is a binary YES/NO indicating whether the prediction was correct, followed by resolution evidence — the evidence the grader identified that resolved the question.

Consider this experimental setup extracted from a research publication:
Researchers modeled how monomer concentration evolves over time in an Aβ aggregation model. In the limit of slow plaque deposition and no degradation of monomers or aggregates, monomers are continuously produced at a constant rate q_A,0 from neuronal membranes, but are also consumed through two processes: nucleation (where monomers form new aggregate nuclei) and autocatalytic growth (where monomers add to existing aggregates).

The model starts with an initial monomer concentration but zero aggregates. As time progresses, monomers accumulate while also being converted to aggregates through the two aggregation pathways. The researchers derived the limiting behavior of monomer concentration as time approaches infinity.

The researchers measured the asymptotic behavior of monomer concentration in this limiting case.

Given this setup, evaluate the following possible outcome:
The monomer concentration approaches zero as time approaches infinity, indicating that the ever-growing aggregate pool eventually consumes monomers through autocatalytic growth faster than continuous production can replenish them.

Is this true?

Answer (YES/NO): YES